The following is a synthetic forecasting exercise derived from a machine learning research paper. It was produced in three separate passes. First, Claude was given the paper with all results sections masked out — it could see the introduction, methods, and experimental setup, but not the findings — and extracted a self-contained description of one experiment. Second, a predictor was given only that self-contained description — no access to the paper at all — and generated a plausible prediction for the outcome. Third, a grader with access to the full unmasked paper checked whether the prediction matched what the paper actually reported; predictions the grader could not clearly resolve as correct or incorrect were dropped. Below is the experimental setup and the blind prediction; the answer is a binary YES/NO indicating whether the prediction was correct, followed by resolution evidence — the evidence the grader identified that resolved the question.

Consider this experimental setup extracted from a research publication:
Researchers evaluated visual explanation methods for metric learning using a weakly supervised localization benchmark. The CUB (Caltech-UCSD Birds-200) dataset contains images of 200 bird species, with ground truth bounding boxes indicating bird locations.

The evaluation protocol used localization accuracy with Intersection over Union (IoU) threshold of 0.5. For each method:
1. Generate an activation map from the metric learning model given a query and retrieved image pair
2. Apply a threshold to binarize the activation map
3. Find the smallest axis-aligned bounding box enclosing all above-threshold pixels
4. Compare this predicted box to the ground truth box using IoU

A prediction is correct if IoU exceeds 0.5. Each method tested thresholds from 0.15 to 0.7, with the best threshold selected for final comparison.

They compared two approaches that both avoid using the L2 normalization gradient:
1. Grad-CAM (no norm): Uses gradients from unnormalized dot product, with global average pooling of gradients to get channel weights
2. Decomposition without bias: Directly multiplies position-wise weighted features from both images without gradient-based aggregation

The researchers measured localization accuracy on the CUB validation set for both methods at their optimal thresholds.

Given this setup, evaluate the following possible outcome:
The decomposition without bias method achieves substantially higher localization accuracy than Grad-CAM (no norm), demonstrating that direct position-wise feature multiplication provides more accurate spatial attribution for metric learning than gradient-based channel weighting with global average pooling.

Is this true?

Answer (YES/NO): NO